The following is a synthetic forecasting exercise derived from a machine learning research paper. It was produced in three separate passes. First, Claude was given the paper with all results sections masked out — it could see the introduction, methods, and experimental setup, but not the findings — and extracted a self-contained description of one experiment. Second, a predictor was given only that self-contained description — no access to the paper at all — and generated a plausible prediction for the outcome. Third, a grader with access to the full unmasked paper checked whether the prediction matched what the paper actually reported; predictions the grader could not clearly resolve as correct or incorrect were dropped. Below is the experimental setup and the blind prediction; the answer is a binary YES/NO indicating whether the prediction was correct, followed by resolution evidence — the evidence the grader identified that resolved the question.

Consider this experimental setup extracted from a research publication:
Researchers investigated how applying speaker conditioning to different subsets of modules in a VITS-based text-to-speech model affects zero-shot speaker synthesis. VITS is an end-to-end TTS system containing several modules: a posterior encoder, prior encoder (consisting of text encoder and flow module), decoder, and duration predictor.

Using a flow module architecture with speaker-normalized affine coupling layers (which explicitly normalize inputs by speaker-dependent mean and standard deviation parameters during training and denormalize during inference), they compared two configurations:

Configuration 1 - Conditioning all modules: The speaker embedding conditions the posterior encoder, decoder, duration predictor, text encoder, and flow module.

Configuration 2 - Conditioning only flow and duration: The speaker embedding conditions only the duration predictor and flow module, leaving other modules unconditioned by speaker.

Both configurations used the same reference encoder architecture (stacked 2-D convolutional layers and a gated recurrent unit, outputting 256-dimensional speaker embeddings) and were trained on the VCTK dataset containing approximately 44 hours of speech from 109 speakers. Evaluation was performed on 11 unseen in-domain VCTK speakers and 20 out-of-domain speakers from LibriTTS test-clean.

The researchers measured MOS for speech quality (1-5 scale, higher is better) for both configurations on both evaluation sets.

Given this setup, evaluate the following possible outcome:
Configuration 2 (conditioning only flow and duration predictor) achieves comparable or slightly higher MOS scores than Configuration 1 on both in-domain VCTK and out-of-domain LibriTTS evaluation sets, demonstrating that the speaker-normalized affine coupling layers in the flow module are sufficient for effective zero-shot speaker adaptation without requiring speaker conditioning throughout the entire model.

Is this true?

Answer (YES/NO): YES